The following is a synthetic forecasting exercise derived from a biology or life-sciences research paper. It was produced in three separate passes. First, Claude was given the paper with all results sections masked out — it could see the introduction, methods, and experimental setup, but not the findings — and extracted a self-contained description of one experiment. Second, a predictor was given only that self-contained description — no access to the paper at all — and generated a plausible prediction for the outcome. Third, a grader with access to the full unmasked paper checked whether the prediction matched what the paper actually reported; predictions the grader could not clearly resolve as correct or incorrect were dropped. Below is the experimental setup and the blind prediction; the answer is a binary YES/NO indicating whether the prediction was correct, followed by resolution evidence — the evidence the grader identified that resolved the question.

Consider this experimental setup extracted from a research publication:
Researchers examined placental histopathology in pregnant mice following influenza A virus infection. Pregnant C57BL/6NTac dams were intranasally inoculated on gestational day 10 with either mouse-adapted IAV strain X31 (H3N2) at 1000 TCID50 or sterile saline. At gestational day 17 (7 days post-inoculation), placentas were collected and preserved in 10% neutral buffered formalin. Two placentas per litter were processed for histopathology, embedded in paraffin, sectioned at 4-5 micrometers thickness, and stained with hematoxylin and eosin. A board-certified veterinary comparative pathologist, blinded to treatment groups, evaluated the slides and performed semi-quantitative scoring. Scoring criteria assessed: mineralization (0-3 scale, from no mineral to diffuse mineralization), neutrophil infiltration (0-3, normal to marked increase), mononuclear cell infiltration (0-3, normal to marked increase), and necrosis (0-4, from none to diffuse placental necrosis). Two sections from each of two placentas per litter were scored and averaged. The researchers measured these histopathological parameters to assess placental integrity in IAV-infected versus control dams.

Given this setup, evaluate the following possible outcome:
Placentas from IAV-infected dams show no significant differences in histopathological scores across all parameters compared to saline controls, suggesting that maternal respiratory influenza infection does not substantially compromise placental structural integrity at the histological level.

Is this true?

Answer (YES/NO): NO